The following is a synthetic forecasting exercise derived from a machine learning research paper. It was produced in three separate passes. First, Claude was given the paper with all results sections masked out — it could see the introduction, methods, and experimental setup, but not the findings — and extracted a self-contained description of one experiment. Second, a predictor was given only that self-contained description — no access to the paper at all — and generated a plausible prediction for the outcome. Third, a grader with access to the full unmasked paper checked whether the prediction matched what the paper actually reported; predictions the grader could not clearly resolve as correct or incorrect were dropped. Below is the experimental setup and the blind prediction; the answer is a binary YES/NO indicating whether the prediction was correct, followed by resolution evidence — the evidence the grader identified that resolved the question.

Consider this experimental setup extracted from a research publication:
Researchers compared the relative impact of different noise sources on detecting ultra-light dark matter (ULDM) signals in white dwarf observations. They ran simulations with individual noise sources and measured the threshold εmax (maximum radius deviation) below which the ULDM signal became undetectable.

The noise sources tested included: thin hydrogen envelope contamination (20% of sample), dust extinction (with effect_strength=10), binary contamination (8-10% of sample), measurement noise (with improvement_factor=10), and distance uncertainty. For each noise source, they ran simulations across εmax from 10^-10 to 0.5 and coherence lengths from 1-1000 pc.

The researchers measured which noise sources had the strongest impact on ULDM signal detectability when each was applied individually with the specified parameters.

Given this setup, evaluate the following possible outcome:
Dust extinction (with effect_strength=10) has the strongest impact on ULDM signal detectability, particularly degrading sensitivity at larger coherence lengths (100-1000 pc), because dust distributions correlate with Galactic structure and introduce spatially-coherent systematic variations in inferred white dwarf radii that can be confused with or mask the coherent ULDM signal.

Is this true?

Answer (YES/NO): NO